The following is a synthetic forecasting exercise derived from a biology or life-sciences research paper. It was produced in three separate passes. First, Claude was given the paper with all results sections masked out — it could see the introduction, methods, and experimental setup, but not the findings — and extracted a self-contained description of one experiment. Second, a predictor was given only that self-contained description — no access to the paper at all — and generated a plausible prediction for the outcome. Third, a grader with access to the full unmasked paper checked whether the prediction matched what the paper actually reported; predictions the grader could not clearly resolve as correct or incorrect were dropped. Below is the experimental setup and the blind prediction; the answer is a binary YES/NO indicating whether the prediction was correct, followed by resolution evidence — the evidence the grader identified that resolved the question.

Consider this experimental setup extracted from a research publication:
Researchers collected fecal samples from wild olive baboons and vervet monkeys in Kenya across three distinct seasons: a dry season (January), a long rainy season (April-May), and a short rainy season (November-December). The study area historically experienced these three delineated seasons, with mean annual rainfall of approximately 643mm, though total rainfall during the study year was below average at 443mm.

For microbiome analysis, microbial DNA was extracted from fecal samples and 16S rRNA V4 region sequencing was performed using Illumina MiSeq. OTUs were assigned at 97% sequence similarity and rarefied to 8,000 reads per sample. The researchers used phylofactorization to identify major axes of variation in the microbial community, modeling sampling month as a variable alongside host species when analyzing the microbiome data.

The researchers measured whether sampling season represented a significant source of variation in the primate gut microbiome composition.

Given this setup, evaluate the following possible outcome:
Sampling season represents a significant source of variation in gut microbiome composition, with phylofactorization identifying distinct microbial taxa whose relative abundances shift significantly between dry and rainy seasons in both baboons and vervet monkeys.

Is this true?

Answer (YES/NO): NO